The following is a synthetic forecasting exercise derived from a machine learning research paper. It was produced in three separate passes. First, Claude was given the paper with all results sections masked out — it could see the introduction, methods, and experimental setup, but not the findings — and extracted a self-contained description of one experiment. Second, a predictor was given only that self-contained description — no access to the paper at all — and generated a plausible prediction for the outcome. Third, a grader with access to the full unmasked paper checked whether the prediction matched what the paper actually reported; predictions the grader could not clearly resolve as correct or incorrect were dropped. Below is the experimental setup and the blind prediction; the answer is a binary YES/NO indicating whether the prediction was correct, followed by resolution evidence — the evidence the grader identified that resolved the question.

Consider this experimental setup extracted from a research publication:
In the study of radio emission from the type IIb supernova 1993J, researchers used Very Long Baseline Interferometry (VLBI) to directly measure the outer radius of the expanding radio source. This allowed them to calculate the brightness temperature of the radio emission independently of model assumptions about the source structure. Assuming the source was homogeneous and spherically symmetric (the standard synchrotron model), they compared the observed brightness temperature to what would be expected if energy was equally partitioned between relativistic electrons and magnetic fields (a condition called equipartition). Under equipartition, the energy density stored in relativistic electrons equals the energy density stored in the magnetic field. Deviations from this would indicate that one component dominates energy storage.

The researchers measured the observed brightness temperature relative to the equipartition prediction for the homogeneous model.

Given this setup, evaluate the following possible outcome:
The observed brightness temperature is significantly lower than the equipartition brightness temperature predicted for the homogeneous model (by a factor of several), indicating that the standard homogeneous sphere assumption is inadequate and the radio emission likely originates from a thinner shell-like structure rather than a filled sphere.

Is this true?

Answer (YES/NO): NO